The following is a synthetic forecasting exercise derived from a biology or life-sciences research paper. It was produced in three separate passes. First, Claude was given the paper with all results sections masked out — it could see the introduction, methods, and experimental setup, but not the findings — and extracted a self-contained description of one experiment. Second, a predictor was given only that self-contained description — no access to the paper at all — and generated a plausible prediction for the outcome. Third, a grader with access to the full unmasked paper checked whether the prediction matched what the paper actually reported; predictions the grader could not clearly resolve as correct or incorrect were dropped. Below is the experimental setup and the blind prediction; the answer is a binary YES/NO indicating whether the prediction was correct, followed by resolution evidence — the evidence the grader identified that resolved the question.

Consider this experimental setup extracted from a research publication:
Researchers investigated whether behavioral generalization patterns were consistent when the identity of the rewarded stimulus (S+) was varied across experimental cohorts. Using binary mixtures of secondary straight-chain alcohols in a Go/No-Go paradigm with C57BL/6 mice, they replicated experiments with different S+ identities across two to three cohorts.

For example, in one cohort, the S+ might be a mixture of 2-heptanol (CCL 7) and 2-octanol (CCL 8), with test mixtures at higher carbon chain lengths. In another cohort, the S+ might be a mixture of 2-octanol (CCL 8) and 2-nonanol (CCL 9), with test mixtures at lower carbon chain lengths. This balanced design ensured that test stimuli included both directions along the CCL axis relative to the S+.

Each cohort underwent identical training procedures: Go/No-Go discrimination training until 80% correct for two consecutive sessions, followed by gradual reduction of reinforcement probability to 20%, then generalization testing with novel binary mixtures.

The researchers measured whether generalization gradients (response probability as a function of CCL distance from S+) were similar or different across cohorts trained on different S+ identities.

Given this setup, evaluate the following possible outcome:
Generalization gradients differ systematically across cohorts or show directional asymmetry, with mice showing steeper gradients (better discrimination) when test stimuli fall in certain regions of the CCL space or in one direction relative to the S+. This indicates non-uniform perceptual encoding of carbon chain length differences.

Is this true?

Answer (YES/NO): NO